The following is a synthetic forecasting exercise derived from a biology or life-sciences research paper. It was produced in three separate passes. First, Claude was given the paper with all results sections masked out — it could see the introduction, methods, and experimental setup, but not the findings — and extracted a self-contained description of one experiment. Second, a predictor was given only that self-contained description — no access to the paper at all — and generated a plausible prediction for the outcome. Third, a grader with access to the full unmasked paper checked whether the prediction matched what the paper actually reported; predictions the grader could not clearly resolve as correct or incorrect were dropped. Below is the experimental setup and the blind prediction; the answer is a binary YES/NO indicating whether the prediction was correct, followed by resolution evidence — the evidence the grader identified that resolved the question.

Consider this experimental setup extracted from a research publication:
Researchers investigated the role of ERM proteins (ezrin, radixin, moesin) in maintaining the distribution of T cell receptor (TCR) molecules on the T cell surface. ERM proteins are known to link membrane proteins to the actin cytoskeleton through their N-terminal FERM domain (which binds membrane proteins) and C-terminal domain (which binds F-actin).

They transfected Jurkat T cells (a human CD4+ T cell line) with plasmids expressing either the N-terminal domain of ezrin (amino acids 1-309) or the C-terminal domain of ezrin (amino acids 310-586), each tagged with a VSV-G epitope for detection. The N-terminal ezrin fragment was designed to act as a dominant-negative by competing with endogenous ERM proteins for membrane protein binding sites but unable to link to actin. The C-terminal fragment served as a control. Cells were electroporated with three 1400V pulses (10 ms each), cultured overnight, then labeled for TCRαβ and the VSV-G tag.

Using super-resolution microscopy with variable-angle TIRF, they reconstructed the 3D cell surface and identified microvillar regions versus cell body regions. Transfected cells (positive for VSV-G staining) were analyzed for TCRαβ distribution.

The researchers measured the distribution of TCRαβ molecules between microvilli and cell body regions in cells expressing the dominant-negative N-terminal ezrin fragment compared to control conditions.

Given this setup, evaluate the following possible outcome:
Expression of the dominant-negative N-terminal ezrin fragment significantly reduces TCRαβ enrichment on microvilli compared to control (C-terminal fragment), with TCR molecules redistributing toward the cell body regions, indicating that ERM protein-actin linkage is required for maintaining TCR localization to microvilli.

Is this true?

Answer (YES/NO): YES